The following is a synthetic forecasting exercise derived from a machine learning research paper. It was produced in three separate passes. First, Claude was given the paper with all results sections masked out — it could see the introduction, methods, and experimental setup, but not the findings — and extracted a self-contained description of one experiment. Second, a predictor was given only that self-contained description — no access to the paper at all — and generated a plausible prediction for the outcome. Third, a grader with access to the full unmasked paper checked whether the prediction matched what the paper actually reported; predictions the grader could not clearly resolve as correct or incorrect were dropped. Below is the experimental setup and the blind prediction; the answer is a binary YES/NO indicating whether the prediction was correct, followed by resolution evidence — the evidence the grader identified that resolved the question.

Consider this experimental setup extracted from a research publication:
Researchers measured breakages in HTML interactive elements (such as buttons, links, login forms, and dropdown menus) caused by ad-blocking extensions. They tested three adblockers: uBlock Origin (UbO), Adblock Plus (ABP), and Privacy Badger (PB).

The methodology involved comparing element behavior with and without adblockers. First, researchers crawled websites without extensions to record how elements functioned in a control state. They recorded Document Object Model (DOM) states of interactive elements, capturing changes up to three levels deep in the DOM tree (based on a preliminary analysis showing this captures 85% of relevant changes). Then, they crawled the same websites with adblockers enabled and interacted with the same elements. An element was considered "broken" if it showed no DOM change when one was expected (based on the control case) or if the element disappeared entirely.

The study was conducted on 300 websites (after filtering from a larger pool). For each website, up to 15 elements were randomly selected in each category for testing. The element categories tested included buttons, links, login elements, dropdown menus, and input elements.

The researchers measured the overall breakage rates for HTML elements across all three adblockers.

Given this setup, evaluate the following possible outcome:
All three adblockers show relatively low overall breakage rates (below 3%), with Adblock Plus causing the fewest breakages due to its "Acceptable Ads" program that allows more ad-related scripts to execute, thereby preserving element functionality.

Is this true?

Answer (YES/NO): NO